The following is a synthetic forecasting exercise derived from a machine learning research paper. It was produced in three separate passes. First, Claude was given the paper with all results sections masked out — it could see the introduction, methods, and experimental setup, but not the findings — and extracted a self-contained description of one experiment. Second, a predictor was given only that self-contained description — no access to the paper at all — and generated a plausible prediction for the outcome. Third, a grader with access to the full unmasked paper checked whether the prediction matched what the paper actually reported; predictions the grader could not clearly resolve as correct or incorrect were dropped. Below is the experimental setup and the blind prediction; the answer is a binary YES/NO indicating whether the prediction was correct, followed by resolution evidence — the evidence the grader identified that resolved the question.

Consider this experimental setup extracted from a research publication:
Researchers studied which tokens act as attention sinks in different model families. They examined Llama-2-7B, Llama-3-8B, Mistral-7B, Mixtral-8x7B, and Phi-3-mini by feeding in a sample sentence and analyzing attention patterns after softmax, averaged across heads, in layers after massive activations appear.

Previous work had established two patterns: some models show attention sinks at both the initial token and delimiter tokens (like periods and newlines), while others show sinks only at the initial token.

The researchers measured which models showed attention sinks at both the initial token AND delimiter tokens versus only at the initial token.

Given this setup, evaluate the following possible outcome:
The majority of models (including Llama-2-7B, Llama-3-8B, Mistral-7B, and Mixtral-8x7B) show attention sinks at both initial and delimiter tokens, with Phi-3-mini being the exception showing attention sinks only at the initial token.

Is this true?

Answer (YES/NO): NO